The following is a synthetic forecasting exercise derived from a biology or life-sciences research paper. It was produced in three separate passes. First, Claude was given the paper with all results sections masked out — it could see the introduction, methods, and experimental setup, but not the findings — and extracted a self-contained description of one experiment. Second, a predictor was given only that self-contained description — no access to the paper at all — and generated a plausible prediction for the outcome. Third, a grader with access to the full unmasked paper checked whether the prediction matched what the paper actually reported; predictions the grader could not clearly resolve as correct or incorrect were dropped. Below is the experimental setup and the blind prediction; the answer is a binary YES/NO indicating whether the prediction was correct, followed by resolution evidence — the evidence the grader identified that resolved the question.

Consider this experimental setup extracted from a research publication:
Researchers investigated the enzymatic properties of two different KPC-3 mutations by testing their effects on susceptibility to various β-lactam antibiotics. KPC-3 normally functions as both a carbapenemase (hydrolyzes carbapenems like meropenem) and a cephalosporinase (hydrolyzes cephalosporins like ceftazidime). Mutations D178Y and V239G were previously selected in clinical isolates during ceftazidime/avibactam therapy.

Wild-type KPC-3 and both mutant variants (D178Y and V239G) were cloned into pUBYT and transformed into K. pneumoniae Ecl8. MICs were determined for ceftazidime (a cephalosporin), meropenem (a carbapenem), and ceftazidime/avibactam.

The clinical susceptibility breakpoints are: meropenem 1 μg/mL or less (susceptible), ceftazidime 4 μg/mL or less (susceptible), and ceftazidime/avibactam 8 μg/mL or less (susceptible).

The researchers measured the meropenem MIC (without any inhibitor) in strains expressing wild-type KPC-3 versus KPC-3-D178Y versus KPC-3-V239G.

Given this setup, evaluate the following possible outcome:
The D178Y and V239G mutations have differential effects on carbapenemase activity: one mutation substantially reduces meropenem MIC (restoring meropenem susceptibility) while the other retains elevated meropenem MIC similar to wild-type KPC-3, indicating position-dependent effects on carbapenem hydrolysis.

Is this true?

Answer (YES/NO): NO